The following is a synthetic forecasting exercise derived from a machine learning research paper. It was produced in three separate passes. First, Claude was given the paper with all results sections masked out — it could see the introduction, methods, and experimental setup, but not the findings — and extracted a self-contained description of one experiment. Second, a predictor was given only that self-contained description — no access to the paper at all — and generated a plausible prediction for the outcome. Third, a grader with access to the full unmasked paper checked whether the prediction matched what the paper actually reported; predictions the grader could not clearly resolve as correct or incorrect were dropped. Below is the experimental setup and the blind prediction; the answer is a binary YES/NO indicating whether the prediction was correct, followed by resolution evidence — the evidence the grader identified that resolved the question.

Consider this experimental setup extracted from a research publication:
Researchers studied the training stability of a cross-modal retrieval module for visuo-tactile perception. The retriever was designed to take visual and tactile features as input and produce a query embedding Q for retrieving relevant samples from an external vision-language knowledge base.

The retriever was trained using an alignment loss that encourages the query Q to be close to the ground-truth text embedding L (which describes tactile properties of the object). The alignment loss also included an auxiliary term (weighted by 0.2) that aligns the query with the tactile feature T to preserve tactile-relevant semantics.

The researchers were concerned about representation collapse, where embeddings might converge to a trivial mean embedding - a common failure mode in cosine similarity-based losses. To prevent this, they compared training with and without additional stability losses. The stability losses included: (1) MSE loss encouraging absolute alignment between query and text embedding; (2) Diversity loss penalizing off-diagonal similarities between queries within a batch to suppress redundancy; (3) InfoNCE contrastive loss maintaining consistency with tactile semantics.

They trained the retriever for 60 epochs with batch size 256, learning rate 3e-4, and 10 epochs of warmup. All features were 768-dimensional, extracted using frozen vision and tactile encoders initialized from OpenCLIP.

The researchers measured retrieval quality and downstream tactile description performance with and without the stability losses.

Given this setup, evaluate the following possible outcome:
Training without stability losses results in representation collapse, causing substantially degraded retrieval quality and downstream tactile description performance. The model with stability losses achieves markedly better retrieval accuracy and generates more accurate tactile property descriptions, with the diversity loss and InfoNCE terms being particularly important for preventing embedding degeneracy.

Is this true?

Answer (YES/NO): NO